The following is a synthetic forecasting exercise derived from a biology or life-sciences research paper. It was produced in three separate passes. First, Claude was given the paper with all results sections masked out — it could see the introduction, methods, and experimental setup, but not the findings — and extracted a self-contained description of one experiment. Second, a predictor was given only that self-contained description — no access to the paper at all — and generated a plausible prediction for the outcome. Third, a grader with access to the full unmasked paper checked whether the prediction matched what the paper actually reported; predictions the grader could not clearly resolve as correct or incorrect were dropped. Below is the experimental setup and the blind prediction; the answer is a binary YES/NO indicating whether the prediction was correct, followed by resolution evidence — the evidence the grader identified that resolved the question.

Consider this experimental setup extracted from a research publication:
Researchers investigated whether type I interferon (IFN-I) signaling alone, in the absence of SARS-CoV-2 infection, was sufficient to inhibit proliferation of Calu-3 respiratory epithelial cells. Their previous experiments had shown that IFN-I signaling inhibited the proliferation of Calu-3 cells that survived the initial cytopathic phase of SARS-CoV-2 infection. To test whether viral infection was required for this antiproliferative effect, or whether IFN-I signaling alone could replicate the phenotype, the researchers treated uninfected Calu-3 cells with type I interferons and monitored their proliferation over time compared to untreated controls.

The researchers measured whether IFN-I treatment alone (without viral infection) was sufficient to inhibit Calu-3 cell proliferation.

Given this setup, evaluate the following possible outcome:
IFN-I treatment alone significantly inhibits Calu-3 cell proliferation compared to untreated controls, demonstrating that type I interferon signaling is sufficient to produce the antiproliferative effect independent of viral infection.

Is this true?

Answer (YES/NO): YES